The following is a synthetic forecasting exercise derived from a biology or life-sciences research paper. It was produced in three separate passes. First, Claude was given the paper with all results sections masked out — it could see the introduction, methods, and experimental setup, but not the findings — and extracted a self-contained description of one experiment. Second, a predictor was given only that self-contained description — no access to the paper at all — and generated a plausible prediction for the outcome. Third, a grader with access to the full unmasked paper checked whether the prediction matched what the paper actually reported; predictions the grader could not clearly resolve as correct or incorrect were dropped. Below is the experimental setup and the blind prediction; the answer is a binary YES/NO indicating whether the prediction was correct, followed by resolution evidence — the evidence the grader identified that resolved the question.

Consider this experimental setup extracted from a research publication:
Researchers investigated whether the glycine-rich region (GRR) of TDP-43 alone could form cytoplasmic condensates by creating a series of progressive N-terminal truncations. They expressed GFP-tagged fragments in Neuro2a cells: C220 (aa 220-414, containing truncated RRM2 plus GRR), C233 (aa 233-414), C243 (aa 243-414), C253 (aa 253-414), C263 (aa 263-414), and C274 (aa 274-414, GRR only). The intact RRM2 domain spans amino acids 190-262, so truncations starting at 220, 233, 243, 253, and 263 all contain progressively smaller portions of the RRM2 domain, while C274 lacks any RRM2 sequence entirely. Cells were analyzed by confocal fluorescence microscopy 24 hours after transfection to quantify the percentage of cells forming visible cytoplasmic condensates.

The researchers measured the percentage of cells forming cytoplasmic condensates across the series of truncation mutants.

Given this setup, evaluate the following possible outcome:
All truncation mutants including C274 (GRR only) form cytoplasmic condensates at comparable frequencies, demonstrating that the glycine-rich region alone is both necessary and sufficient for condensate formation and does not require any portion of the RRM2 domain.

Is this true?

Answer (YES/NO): NO